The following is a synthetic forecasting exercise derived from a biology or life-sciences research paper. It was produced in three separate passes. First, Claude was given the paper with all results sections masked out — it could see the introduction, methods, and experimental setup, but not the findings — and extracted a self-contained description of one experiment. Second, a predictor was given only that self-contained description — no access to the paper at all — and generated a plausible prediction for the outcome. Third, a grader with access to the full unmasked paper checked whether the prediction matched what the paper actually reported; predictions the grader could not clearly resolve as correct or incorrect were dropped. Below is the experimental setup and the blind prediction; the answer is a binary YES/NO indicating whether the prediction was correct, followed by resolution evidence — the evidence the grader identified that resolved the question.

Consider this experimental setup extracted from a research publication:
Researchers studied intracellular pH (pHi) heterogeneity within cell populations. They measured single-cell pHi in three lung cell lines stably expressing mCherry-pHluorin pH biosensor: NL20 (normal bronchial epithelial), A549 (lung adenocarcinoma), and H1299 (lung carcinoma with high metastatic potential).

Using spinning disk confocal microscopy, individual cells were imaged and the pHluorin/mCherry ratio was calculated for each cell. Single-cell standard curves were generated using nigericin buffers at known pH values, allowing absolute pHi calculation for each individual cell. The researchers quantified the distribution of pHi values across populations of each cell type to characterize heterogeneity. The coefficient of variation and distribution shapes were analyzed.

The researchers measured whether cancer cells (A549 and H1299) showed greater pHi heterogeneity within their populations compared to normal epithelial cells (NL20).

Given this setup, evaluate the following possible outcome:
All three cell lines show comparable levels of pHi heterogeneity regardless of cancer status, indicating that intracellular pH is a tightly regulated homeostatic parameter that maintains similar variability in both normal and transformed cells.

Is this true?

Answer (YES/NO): YES